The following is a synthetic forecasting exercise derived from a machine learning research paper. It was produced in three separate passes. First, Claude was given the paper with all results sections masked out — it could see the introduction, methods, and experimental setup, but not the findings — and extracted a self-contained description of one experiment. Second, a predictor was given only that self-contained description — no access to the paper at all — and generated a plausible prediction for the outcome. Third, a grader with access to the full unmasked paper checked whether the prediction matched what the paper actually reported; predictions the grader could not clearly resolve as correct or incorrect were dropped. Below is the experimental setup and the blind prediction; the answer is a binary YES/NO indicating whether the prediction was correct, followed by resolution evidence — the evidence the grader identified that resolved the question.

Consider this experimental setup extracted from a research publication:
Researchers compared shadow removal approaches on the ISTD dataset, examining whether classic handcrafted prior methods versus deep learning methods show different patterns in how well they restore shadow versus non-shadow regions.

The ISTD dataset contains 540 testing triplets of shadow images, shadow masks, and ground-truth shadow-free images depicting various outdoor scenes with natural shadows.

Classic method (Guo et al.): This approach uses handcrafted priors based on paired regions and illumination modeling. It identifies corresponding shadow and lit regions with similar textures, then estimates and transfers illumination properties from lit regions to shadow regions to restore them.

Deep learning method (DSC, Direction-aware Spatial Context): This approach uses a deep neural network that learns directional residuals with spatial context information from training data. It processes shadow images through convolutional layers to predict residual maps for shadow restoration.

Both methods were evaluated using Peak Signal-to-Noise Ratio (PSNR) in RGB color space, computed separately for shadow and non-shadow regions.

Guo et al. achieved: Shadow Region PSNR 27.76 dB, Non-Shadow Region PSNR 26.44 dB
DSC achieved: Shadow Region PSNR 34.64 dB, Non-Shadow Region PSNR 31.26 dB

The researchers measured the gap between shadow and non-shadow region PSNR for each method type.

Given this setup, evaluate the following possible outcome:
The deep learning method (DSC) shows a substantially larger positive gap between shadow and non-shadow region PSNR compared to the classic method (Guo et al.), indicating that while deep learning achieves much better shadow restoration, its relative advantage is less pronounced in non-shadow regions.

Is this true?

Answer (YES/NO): YES